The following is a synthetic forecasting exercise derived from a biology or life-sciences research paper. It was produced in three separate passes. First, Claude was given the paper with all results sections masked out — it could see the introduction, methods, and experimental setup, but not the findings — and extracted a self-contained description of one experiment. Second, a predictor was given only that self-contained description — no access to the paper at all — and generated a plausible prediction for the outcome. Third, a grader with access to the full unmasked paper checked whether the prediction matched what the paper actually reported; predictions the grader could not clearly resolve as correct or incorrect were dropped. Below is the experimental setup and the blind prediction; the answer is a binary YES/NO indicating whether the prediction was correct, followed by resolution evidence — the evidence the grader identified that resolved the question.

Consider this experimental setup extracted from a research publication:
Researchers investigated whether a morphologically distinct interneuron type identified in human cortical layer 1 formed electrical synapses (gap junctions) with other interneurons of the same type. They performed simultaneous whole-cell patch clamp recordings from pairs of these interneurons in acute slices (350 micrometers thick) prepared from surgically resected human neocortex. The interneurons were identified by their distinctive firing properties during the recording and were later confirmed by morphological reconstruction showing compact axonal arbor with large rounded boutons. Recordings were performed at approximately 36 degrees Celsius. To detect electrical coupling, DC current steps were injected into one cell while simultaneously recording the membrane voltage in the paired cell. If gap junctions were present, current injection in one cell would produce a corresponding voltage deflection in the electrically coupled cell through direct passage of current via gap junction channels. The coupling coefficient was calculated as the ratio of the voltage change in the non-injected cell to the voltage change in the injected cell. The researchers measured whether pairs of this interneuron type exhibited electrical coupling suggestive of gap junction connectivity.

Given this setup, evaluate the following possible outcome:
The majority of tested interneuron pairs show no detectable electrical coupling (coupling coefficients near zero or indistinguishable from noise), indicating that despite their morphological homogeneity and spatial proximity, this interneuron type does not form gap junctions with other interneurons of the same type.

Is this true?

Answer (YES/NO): NO